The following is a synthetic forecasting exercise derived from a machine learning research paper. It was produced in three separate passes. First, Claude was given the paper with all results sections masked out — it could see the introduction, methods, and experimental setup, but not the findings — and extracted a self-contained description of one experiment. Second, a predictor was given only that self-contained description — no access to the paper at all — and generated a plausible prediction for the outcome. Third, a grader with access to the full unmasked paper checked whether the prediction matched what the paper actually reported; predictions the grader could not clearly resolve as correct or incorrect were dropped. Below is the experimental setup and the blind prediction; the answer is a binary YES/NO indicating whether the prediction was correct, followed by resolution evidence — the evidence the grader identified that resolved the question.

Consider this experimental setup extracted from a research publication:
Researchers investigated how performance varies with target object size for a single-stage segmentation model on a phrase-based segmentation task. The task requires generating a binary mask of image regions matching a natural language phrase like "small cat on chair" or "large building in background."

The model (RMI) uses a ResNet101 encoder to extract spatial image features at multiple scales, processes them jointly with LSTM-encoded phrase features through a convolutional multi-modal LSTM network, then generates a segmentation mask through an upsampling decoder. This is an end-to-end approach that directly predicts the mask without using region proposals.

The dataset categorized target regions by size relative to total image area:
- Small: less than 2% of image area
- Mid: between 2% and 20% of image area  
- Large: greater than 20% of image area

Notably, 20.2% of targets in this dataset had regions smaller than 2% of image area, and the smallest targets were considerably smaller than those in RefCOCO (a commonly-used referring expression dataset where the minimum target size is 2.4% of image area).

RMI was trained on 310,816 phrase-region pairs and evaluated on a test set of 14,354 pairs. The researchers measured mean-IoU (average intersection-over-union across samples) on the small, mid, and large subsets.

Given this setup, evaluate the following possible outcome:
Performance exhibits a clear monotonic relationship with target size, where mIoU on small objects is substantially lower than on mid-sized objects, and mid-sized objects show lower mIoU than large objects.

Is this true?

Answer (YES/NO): YES